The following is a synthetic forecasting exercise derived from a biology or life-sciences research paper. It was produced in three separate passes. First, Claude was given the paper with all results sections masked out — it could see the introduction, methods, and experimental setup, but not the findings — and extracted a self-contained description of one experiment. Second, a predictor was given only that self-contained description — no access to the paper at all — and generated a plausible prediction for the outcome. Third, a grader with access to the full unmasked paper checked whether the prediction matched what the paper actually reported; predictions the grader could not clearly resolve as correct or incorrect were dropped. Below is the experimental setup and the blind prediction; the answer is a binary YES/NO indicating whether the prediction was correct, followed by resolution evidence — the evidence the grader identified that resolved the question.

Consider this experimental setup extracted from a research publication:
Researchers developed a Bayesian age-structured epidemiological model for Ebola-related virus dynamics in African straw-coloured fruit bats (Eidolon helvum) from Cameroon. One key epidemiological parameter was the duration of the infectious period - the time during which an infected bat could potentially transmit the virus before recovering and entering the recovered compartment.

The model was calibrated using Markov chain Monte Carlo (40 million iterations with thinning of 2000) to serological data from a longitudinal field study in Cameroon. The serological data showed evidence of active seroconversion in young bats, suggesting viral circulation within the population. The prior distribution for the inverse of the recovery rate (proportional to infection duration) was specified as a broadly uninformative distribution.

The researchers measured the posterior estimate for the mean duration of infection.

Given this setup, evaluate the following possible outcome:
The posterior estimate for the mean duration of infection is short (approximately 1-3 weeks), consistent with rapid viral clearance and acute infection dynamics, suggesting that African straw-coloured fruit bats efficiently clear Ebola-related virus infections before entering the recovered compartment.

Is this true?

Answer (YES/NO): YES